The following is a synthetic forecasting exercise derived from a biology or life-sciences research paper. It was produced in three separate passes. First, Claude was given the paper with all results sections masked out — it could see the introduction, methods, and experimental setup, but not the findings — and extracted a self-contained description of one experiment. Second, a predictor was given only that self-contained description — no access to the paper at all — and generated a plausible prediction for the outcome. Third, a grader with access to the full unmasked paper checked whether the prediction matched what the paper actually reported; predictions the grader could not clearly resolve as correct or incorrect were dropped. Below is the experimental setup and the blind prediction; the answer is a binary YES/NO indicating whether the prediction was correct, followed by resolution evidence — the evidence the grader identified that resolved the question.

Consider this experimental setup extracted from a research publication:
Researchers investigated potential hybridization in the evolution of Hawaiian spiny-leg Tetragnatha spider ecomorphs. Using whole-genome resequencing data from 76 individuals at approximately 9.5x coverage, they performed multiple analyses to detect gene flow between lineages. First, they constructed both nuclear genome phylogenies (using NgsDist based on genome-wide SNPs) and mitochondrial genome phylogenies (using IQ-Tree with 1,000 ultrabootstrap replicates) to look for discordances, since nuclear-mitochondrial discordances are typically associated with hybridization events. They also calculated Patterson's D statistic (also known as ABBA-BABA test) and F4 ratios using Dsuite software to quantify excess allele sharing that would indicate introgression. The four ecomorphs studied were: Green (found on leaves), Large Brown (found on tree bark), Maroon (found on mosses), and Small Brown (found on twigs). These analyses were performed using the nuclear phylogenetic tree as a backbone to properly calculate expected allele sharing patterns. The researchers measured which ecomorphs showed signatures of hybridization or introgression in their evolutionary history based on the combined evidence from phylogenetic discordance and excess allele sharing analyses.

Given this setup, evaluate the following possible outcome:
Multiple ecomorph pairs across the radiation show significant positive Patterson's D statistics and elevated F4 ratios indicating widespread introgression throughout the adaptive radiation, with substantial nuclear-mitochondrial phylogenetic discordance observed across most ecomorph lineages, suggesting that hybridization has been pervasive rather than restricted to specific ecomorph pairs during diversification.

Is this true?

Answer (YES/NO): NO